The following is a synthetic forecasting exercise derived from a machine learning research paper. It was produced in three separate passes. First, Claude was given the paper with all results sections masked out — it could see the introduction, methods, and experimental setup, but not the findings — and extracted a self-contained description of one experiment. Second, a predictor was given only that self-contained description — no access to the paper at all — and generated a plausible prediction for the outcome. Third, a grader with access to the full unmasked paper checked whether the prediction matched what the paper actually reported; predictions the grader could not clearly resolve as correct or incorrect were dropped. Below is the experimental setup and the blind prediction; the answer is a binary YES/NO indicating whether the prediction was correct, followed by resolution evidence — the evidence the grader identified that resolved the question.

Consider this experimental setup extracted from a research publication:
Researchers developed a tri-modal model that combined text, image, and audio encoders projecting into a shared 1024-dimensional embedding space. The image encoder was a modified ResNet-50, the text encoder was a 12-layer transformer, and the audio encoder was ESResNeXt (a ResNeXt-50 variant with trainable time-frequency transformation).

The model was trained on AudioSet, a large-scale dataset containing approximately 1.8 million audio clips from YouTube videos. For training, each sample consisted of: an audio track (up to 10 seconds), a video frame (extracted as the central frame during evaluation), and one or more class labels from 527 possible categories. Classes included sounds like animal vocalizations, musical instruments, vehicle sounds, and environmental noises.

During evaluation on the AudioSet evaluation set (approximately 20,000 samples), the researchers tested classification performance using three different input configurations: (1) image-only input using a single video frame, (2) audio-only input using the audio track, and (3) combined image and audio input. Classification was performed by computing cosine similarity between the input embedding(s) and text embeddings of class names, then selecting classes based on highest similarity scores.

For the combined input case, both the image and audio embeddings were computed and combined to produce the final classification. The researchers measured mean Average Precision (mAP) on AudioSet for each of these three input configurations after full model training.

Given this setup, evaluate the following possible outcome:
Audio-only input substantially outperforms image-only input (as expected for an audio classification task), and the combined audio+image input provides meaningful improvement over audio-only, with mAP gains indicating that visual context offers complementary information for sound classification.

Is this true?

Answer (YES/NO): YES